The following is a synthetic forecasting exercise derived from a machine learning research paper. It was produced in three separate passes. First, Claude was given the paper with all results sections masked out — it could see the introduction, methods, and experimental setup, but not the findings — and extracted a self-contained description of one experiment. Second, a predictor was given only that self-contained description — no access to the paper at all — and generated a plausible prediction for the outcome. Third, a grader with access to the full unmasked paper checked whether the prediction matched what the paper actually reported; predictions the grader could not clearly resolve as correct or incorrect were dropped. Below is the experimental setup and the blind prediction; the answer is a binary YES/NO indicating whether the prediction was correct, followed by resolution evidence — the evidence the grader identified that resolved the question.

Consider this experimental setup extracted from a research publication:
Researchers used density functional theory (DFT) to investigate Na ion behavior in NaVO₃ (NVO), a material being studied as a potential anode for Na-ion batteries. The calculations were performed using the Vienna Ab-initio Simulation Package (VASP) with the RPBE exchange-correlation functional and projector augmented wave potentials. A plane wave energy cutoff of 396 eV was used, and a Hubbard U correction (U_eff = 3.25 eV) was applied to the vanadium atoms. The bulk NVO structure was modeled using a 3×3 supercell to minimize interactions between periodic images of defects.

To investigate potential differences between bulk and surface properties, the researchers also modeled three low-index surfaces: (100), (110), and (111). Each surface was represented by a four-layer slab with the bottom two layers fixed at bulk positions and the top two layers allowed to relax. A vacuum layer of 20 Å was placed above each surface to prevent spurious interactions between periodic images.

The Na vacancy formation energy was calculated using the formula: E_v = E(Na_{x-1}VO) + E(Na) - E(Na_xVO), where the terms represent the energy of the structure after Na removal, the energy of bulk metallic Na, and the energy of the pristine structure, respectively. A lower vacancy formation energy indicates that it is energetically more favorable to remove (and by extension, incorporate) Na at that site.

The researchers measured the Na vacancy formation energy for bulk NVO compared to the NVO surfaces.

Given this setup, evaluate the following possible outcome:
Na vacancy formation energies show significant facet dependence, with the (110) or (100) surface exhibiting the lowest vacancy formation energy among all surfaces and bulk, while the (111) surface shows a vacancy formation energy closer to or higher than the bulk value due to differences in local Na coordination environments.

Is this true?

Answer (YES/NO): YES